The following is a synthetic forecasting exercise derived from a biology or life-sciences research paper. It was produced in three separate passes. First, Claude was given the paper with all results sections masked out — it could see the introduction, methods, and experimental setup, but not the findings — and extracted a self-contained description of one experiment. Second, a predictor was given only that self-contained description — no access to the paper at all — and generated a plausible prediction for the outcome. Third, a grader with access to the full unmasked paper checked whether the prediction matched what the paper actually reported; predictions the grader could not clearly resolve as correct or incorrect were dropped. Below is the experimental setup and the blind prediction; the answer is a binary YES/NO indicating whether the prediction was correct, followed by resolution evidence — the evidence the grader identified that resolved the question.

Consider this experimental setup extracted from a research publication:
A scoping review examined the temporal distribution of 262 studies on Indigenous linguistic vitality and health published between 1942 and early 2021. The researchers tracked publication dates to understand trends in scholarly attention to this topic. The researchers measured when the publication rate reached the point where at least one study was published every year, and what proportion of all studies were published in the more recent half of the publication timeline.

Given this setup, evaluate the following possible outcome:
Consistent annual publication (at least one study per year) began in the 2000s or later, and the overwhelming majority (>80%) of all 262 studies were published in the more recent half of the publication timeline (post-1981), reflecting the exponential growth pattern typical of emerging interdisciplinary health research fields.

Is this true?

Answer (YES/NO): NO